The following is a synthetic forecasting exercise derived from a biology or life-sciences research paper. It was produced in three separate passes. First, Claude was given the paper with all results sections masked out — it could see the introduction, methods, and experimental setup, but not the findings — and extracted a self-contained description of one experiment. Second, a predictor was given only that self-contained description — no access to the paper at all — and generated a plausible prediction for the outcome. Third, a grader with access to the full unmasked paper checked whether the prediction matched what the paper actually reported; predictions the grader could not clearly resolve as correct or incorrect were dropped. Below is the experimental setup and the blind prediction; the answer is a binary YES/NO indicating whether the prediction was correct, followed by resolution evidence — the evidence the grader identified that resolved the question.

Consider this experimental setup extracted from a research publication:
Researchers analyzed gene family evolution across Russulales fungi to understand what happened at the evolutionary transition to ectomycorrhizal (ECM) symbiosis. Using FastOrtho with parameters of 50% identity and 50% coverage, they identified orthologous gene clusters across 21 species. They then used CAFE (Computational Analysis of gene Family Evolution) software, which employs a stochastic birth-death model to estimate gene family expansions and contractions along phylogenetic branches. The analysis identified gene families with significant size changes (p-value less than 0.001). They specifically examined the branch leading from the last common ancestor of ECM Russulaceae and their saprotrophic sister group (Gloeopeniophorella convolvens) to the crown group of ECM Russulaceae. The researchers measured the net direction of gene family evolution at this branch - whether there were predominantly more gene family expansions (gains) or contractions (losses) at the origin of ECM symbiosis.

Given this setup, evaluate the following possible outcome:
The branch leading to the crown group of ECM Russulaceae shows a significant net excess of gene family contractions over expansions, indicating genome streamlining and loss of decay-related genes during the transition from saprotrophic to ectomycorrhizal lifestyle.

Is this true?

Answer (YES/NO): NO